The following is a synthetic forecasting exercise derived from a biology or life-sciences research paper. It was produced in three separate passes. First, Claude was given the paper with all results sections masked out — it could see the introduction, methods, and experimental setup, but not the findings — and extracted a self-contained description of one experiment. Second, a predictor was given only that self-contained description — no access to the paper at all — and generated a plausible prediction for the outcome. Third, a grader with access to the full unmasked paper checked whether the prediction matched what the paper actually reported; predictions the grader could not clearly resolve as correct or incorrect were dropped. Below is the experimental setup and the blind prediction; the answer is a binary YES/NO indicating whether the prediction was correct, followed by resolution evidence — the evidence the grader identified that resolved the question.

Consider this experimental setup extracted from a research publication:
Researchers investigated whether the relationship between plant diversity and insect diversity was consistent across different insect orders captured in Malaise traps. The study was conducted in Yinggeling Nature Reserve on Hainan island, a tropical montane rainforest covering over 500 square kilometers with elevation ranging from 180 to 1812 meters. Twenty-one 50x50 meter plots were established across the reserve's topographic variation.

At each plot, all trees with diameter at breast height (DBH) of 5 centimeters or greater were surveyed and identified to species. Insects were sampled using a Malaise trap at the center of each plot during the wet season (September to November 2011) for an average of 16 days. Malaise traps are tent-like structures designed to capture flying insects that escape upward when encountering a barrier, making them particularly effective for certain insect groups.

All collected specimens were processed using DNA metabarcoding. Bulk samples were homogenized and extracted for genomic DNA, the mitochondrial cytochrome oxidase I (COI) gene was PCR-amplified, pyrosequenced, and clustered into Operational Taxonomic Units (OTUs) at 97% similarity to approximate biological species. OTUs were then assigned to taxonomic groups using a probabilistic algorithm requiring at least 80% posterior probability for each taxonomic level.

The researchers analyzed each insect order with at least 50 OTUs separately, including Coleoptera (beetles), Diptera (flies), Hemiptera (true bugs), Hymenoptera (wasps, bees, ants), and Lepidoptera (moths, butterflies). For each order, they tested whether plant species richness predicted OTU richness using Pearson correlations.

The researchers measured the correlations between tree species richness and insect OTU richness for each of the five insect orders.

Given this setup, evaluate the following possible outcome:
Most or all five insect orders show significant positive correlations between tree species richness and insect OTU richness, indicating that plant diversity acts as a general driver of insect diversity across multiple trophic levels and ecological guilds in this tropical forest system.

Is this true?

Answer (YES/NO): NO